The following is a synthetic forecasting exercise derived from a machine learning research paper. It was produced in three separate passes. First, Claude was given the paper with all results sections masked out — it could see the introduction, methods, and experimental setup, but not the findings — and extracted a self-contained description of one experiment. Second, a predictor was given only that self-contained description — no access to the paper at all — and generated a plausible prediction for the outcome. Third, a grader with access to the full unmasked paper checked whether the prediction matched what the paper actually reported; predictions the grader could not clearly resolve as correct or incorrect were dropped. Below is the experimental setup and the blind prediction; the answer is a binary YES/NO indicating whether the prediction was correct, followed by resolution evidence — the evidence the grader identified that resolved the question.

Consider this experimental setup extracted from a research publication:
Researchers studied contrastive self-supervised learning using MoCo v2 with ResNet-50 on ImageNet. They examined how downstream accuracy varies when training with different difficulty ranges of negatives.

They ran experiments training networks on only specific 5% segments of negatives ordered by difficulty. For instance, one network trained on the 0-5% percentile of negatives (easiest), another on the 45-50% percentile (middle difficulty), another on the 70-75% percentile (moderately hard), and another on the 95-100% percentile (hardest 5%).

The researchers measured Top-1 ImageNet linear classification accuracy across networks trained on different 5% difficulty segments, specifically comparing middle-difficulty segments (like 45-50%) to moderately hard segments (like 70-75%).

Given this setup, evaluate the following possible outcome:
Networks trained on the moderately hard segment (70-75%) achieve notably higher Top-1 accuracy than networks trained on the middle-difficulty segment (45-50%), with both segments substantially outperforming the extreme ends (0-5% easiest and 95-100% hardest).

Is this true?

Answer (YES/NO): NO